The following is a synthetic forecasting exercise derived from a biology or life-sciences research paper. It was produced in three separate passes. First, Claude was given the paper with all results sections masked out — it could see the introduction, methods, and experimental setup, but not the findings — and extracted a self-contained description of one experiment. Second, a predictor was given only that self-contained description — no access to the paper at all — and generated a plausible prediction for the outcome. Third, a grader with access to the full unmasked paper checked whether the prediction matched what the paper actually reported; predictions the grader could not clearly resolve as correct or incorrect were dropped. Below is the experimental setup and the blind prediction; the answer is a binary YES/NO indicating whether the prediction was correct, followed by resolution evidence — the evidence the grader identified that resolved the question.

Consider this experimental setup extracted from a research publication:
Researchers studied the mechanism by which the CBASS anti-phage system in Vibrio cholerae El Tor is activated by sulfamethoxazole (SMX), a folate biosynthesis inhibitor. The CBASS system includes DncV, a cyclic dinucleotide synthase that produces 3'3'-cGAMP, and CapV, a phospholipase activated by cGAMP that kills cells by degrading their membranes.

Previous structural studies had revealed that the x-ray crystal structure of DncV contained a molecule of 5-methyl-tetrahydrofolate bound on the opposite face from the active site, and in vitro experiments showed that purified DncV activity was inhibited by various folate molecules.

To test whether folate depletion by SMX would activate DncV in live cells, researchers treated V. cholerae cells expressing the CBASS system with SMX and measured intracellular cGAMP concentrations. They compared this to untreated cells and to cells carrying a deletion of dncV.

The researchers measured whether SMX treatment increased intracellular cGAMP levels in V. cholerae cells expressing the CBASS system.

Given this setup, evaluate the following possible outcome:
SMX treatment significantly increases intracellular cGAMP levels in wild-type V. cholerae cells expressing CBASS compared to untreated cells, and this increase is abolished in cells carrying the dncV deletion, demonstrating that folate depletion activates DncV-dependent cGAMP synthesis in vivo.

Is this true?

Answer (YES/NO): NO